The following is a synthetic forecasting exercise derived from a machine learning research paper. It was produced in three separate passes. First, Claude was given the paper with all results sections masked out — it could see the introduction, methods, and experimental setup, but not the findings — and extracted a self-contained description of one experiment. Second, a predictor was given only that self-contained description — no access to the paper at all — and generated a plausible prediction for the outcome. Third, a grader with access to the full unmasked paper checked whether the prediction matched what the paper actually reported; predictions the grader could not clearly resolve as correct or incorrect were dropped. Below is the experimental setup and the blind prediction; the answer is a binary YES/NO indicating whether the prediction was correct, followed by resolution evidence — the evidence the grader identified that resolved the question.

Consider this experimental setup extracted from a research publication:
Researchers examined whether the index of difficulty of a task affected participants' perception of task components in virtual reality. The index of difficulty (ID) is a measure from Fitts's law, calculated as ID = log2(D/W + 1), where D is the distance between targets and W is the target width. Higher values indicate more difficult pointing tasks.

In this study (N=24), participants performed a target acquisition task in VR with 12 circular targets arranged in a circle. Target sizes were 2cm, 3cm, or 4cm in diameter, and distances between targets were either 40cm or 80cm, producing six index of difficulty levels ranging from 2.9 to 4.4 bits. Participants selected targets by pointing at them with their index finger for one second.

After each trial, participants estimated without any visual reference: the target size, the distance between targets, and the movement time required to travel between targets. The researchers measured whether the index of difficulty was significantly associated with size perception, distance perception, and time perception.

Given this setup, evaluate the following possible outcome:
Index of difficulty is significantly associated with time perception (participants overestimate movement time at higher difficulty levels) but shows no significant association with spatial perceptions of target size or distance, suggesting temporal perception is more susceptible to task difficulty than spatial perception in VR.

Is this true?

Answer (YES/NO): NO